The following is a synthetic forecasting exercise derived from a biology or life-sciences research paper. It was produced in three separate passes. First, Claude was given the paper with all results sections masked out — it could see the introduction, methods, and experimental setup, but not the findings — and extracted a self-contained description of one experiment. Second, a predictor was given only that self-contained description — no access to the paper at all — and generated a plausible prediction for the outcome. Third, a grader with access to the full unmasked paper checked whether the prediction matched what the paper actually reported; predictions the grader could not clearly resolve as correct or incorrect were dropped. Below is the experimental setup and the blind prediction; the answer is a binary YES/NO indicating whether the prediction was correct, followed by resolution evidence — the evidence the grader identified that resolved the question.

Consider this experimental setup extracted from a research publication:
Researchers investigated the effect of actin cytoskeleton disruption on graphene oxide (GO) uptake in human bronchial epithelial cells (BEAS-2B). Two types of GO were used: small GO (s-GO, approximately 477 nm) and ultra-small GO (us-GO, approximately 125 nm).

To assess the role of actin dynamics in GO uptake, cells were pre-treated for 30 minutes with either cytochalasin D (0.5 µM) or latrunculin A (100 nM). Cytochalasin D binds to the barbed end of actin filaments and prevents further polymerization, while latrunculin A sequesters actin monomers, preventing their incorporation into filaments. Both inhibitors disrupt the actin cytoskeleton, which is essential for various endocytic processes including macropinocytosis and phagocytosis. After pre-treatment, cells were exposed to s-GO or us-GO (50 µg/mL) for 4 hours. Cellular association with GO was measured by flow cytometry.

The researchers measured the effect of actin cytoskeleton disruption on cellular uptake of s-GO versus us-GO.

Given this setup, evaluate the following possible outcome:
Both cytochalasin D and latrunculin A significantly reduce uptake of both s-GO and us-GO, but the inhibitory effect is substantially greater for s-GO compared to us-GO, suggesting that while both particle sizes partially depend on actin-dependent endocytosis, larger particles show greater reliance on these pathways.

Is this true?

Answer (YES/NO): NO